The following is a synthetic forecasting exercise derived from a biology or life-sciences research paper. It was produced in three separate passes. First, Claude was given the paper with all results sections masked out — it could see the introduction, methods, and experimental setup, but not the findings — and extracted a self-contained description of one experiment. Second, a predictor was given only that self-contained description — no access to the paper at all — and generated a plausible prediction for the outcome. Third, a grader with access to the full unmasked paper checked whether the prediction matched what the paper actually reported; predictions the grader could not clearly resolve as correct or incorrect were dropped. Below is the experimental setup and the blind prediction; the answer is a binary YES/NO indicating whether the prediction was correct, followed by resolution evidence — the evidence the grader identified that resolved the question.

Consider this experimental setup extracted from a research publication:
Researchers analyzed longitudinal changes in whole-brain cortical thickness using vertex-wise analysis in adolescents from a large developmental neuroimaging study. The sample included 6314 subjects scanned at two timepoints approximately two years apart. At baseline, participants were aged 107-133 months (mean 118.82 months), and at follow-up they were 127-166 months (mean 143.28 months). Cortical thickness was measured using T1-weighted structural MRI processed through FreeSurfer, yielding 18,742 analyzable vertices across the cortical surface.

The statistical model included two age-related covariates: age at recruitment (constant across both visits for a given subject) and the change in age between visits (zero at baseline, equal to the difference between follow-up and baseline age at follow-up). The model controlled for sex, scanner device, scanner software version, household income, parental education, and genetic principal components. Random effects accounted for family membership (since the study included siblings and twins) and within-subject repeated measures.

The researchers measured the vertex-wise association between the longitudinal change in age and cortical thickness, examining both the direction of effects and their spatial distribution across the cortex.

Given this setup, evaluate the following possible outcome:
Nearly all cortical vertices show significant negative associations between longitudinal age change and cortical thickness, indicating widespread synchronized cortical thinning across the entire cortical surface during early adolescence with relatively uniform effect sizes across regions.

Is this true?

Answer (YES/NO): NO